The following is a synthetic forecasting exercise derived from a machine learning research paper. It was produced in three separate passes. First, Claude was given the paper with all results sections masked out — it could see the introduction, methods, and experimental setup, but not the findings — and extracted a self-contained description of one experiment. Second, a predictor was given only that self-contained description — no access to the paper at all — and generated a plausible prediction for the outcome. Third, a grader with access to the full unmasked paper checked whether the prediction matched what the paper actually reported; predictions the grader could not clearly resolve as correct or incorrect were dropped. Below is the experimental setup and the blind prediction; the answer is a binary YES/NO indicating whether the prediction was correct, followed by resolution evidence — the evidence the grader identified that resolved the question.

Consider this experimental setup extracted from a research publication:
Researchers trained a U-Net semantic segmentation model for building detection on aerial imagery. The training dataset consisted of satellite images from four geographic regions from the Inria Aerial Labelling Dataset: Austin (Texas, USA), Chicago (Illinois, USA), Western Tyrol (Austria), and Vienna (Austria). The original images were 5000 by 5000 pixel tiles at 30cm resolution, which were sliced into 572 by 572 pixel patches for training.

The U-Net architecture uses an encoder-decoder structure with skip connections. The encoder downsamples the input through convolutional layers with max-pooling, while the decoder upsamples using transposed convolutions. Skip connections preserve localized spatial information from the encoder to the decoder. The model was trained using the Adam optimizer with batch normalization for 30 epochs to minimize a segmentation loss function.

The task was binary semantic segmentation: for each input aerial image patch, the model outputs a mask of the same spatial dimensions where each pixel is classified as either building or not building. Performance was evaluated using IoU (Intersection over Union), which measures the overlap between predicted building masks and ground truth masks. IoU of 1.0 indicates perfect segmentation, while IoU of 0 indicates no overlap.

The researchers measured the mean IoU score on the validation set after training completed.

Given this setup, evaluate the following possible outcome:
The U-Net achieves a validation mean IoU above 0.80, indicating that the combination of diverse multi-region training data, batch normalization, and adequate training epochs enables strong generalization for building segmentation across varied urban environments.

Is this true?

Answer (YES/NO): YES